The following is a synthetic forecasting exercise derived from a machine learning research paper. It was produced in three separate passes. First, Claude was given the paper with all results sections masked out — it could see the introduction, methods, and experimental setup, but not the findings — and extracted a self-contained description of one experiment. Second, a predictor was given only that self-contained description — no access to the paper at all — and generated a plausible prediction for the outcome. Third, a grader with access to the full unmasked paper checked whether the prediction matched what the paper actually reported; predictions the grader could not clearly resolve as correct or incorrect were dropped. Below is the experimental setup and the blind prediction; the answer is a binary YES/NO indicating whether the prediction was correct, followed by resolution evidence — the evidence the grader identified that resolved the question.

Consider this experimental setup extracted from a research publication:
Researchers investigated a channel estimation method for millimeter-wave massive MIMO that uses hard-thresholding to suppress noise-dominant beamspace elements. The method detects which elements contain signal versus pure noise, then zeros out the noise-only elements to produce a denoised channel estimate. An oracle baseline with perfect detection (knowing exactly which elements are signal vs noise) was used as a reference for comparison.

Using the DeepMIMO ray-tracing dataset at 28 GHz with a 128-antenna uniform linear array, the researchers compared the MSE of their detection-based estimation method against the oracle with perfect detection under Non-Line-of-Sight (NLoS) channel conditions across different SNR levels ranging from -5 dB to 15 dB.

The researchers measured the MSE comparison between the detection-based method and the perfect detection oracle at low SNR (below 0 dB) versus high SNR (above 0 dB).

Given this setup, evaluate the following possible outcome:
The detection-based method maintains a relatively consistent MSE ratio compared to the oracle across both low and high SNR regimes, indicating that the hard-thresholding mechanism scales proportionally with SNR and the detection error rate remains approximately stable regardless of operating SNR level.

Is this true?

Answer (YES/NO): NO